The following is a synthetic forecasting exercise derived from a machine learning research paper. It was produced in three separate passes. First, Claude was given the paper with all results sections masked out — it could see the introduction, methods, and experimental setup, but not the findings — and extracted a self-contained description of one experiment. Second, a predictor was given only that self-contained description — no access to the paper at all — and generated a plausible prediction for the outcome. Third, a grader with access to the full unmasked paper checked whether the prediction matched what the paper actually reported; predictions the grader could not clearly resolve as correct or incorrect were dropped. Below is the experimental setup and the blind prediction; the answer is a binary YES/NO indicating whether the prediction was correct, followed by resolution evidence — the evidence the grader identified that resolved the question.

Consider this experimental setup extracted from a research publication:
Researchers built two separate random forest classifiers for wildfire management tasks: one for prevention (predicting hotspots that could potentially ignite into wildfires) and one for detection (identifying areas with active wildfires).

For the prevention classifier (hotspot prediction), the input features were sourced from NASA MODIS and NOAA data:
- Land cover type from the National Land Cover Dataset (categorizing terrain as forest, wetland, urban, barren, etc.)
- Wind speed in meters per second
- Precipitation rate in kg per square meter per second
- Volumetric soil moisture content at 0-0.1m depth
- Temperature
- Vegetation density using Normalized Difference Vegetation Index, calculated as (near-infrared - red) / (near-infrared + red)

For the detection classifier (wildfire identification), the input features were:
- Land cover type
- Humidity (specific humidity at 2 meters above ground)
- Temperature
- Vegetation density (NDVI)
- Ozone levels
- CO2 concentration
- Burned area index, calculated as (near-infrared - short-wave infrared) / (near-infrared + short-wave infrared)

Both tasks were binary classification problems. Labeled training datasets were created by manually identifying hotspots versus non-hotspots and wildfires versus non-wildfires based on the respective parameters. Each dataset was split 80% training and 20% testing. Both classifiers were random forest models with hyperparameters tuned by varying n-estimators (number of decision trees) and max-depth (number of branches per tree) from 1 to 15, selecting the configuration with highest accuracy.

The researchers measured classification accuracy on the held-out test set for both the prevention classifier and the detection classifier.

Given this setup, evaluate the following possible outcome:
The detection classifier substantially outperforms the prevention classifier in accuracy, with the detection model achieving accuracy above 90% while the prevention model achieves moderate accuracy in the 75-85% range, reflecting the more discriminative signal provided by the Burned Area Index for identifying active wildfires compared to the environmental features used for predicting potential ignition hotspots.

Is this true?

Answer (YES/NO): NO